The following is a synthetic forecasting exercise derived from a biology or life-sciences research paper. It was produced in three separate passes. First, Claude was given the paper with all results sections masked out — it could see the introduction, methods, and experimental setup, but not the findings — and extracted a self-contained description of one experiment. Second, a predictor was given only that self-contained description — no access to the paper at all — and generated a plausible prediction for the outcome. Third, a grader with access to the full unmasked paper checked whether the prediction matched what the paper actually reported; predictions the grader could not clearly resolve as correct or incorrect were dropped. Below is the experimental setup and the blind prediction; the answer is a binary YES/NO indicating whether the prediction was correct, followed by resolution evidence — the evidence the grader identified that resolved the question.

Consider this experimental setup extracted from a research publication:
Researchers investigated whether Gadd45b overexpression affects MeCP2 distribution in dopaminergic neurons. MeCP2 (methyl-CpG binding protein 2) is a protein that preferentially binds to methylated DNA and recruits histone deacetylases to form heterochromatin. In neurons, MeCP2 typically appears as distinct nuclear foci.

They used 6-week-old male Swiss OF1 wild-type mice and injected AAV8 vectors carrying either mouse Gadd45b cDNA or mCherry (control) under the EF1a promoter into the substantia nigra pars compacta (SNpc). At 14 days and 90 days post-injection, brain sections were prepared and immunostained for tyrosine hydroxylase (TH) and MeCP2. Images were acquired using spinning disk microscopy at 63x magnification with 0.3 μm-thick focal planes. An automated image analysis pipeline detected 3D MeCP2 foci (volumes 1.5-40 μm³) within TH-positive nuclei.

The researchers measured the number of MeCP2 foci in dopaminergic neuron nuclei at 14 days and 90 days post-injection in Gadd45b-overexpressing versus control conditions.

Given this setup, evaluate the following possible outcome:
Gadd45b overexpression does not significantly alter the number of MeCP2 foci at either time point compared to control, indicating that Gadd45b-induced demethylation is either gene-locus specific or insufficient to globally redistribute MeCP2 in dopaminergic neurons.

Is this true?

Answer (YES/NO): YES